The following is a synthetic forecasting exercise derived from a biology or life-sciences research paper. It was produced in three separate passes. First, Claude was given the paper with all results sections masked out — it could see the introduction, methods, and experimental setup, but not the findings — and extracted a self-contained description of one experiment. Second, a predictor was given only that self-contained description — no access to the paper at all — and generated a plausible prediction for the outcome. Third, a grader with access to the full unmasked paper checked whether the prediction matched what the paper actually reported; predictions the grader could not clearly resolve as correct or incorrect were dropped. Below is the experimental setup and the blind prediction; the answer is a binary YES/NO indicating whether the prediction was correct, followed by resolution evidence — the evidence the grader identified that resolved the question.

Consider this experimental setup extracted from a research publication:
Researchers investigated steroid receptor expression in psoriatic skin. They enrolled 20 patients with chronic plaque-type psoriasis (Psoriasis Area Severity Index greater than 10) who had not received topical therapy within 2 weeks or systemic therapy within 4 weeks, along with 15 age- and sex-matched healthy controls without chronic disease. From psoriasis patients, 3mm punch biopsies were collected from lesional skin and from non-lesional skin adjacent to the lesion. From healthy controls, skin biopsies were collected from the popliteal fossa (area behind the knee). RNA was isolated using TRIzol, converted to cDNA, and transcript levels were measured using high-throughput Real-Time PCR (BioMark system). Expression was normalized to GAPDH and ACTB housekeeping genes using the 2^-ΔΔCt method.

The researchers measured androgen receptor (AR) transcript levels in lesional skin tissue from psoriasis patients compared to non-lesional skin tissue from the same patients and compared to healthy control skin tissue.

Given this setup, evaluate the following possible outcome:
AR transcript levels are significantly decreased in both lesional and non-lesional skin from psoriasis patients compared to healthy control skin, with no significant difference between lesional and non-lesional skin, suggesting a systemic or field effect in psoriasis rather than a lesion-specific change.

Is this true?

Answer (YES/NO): NO